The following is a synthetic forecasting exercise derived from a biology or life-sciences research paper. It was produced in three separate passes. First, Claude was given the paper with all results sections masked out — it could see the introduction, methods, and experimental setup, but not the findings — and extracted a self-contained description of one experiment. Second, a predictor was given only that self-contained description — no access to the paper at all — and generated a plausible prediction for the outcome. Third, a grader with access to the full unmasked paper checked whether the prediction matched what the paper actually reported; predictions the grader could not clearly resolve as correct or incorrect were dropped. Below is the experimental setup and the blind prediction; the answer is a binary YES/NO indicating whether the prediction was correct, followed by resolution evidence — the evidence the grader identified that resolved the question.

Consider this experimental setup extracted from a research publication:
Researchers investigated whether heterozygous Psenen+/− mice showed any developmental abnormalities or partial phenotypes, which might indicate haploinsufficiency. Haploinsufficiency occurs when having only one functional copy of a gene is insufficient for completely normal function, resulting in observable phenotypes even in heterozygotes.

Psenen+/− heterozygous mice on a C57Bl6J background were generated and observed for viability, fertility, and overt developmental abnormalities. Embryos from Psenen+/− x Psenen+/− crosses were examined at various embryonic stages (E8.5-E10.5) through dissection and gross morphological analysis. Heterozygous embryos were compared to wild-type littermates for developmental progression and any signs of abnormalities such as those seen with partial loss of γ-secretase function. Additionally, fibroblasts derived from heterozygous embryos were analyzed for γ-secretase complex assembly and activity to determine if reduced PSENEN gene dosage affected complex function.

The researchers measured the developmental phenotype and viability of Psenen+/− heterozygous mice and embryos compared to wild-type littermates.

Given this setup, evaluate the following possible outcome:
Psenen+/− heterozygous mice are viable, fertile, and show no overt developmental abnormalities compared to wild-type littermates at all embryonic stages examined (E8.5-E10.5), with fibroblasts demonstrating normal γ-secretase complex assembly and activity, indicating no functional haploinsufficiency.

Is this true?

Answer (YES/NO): NO